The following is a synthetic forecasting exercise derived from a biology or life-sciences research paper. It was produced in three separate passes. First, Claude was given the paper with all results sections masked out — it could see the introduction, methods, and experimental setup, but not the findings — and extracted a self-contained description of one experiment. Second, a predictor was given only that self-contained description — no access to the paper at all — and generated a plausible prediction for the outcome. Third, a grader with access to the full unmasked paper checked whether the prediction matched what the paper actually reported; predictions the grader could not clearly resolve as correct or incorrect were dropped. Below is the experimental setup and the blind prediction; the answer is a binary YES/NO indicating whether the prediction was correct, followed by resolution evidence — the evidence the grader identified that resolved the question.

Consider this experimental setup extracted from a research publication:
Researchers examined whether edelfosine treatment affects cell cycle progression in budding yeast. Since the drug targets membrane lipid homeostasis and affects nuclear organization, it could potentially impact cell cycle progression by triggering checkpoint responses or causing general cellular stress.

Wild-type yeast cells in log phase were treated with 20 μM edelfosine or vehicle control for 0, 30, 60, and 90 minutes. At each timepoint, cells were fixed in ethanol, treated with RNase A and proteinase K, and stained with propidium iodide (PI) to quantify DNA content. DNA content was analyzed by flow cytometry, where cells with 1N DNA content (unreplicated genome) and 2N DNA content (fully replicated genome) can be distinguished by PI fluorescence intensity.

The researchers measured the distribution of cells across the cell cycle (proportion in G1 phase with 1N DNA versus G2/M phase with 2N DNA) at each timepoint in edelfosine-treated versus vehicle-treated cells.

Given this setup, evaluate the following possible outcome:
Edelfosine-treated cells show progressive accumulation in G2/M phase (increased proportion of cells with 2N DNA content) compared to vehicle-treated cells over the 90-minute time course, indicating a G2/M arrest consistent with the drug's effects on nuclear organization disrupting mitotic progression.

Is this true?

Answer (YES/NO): NO